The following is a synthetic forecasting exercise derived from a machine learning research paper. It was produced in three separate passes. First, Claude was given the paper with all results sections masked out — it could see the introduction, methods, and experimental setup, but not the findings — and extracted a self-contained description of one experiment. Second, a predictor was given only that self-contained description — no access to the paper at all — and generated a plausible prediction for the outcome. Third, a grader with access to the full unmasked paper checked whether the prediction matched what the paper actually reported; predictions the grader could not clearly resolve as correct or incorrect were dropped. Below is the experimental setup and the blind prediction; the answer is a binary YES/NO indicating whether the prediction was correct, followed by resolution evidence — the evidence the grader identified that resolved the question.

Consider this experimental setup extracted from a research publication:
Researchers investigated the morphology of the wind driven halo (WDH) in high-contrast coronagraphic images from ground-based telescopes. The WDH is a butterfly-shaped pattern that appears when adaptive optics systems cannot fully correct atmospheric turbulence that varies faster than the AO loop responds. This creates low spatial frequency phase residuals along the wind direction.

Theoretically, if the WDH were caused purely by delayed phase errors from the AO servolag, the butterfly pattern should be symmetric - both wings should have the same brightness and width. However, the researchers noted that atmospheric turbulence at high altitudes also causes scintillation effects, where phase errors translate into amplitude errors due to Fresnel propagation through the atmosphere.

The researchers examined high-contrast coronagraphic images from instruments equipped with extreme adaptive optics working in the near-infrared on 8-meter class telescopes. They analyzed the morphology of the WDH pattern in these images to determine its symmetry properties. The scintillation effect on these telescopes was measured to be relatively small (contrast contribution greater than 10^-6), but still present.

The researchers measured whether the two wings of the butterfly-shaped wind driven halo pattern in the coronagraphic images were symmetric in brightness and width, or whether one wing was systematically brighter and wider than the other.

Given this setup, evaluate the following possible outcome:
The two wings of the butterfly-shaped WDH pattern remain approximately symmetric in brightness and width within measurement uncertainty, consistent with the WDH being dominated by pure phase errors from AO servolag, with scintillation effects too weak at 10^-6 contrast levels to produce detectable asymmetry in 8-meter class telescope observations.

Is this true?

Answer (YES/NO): NO